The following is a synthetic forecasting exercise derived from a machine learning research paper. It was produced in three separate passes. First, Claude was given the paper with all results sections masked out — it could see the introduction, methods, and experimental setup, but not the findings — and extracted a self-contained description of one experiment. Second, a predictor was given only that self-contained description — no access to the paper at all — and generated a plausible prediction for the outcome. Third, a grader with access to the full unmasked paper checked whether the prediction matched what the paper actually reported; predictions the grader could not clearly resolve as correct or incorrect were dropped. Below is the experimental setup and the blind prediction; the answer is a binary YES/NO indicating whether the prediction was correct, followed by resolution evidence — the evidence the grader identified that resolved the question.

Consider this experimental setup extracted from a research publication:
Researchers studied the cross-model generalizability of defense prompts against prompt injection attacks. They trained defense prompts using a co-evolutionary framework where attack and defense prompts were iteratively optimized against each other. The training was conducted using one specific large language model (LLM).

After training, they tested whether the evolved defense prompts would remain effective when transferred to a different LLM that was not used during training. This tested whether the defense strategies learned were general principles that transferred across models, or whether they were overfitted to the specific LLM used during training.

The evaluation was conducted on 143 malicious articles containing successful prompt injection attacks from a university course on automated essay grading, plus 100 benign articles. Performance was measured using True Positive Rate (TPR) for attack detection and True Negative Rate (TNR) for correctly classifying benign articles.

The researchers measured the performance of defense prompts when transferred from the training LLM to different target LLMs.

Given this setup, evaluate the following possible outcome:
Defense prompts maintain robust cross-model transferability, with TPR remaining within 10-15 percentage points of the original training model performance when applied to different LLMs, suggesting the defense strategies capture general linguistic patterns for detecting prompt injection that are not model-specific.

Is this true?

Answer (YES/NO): NO